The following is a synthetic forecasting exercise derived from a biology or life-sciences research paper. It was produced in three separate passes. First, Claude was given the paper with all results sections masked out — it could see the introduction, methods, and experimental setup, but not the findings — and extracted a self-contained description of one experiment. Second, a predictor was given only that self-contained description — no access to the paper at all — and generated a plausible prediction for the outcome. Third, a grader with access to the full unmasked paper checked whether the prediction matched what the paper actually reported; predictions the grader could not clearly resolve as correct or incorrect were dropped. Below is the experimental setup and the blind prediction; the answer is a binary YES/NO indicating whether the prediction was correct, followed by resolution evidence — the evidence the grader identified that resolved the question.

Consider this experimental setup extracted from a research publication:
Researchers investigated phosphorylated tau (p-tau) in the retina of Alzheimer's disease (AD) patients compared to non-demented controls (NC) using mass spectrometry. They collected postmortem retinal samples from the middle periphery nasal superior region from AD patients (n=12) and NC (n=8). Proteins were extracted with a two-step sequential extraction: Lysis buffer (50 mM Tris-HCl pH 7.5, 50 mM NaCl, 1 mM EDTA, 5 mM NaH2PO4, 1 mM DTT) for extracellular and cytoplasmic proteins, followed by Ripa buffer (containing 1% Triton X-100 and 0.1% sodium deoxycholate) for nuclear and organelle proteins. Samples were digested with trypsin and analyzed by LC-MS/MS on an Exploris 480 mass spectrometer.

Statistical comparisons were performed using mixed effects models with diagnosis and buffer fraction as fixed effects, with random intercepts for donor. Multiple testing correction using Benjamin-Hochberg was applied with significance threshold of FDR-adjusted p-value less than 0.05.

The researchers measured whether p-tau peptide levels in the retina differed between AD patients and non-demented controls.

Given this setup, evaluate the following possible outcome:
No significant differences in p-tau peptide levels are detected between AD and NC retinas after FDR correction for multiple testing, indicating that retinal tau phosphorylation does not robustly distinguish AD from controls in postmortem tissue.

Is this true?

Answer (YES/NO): NO